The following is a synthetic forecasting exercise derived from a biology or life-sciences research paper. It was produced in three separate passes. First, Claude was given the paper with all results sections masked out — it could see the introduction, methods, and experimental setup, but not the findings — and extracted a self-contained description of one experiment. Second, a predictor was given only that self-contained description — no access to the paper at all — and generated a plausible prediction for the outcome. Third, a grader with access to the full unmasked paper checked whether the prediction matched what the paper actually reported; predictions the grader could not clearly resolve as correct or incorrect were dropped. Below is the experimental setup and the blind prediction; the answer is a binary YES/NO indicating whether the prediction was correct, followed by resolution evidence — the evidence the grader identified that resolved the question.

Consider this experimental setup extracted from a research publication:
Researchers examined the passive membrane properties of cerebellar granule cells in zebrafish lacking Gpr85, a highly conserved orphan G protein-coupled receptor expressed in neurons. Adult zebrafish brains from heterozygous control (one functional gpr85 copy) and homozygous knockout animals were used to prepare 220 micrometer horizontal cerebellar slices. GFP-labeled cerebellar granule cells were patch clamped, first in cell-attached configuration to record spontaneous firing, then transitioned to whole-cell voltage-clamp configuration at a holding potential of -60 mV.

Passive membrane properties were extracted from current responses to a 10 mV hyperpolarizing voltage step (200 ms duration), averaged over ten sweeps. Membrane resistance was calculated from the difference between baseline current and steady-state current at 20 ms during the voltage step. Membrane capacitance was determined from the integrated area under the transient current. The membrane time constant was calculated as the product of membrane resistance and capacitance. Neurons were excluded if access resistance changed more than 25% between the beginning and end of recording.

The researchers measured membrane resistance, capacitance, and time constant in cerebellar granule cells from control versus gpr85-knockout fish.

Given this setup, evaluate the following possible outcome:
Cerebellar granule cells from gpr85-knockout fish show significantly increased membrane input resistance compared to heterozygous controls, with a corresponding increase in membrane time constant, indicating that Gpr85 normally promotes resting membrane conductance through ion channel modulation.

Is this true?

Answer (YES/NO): NO